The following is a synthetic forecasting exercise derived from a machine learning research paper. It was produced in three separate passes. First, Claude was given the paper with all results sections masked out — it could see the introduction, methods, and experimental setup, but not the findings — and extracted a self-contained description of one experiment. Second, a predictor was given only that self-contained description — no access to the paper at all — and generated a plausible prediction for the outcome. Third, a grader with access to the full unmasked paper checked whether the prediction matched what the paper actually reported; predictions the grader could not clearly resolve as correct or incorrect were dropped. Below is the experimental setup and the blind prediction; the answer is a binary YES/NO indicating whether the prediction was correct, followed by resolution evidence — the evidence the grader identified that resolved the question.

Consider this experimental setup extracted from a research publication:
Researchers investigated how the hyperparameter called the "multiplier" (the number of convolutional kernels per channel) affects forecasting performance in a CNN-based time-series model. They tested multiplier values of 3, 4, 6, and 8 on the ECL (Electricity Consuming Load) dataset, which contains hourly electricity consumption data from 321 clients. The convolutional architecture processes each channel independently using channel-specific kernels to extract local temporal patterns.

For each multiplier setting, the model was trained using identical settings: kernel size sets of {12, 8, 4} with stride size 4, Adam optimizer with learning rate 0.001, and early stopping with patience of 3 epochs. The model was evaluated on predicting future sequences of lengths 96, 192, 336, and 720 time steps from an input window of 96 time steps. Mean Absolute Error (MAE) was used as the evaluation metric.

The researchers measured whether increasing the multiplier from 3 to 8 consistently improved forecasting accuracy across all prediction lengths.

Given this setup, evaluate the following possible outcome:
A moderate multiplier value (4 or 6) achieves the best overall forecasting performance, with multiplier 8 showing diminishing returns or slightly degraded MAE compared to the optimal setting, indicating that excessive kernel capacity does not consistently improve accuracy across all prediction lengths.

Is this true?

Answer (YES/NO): NO